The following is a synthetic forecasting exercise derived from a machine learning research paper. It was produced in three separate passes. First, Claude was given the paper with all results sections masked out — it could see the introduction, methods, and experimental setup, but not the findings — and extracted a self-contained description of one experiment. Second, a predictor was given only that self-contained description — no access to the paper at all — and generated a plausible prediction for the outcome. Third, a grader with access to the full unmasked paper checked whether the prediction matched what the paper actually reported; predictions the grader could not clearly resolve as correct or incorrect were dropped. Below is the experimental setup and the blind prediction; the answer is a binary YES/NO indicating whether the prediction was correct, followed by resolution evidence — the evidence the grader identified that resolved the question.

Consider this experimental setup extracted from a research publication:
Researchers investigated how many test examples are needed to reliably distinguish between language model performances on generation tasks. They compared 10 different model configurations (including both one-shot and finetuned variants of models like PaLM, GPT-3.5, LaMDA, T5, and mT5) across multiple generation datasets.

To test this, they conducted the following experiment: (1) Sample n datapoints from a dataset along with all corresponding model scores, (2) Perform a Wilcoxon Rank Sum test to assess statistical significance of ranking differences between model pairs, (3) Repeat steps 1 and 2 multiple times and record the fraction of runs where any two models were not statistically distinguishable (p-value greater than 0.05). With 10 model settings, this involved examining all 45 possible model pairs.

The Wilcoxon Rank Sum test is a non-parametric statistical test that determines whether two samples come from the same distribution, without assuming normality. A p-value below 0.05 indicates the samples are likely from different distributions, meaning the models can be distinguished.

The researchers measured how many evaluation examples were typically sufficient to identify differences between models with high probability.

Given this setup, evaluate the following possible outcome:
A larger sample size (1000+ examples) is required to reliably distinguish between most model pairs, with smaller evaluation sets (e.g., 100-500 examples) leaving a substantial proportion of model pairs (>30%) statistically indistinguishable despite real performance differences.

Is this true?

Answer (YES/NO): NO